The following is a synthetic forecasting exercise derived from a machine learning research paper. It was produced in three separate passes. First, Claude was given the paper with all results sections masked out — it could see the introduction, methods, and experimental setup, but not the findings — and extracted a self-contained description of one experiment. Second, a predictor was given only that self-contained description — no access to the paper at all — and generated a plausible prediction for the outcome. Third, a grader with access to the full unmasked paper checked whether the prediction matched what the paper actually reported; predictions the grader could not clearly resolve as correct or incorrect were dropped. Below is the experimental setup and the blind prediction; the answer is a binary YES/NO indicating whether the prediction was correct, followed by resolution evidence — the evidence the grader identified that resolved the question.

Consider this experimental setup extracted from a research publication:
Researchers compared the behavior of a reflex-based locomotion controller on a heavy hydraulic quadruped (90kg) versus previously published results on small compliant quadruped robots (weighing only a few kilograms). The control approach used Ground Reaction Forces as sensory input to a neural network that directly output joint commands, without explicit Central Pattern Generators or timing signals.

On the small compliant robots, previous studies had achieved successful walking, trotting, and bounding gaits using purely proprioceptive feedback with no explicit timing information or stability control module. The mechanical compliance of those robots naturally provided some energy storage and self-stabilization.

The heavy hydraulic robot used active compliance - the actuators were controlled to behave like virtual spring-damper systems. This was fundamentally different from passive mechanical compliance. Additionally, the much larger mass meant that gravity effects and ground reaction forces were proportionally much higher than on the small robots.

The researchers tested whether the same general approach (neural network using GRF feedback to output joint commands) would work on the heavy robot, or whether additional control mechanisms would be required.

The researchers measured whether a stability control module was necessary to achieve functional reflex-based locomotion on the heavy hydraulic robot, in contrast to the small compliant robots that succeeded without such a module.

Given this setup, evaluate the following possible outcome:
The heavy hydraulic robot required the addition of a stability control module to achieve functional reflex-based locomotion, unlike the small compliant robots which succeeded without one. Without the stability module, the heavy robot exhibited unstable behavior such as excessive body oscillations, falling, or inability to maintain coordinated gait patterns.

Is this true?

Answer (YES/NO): YES